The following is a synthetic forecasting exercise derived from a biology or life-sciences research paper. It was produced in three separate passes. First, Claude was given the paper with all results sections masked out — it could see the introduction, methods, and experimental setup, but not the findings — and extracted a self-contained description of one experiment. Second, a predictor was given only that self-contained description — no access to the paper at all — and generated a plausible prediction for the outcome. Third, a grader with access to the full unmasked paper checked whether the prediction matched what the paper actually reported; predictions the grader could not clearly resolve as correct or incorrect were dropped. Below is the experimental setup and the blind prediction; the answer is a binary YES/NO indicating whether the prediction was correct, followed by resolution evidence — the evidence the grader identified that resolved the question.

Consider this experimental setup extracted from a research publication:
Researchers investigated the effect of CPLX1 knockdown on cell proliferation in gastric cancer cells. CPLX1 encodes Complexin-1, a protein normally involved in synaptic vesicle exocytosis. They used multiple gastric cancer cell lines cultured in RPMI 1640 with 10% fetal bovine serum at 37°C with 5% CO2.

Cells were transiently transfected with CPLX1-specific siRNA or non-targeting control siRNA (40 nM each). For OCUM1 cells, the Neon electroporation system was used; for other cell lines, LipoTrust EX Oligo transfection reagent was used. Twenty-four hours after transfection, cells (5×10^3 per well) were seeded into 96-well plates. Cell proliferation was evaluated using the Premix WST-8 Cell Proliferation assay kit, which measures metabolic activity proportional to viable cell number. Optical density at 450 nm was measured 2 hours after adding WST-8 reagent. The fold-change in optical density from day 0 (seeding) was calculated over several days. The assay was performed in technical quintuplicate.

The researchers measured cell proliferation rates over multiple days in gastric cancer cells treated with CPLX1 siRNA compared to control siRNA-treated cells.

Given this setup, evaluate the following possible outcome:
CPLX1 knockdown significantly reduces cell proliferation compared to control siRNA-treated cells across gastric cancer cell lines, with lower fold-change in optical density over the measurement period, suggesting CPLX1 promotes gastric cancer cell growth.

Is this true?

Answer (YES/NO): YES